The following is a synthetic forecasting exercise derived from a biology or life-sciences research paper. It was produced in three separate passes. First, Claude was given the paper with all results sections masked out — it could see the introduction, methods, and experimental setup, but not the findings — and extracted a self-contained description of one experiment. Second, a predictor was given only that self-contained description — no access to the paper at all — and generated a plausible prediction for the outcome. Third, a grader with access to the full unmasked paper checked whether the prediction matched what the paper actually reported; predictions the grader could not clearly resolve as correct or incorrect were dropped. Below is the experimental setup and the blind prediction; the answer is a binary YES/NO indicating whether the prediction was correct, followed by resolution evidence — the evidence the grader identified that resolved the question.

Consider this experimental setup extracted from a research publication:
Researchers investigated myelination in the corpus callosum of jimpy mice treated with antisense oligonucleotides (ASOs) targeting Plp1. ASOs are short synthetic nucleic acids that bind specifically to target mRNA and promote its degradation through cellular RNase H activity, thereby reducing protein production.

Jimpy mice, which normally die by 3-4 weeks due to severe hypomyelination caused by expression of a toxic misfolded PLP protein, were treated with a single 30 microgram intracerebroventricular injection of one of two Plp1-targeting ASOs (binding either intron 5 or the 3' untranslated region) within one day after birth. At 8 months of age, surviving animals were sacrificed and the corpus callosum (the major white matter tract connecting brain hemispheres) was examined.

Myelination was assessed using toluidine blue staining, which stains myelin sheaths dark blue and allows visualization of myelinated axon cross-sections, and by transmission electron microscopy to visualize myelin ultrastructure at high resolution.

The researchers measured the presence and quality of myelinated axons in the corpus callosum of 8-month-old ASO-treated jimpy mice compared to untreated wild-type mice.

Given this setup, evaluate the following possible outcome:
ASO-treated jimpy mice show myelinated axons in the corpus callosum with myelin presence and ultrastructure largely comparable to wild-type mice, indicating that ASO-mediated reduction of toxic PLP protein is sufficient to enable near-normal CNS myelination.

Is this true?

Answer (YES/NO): NO